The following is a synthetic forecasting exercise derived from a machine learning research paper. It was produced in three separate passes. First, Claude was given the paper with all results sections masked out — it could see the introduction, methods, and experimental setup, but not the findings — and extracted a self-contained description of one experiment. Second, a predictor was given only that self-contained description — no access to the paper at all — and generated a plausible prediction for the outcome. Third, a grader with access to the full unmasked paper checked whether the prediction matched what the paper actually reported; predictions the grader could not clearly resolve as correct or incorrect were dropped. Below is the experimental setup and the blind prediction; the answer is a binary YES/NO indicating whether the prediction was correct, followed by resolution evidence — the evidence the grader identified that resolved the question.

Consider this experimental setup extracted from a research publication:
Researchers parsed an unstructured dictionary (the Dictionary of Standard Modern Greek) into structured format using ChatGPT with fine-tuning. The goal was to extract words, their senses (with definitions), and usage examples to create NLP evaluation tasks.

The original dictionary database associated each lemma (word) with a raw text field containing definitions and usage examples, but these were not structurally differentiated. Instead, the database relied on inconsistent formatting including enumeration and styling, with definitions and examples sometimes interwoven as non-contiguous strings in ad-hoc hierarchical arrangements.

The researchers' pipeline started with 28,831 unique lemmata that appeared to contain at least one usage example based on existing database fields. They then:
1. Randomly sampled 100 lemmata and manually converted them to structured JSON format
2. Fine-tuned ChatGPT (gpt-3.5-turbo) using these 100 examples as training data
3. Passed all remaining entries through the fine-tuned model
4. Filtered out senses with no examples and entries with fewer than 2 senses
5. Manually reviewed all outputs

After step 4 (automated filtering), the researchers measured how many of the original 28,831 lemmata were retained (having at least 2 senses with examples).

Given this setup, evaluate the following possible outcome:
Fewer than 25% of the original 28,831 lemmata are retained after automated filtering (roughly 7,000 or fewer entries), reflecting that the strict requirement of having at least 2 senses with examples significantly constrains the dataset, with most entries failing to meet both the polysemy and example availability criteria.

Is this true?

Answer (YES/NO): YES